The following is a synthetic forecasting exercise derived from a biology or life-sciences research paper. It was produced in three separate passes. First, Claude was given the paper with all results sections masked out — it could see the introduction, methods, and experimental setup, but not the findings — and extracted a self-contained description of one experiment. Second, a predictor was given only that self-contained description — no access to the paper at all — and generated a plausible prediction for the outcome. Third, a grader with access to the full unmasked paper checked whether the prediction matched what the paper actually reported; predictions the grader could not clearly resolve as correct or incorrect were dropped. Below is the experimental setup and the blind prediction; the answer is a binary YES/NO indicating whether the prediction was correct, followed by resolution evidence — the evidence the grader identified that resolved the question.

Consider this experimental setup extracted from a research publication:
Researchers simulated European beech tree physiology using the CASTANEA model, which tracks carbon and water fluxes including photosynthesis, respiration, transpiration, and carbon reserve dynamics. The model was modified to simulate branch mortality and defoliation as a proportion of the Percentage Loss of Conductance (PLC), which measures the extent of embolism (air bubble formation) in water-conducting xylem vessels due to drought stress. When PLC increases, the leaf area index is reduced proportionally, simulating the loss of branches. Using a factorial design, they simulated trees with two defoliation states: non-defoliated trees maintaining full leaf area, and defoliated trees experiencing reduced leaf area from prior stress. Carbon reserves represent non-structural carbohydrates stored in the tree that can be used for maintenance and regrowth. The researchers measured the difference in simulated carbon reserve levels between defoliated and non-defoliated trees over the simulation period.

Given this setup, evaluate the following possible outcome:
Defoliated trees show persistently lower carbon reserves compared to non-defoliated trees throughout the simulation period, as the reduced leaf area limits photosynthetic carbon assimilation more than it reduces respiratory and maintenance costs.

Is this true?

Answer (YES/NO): NO